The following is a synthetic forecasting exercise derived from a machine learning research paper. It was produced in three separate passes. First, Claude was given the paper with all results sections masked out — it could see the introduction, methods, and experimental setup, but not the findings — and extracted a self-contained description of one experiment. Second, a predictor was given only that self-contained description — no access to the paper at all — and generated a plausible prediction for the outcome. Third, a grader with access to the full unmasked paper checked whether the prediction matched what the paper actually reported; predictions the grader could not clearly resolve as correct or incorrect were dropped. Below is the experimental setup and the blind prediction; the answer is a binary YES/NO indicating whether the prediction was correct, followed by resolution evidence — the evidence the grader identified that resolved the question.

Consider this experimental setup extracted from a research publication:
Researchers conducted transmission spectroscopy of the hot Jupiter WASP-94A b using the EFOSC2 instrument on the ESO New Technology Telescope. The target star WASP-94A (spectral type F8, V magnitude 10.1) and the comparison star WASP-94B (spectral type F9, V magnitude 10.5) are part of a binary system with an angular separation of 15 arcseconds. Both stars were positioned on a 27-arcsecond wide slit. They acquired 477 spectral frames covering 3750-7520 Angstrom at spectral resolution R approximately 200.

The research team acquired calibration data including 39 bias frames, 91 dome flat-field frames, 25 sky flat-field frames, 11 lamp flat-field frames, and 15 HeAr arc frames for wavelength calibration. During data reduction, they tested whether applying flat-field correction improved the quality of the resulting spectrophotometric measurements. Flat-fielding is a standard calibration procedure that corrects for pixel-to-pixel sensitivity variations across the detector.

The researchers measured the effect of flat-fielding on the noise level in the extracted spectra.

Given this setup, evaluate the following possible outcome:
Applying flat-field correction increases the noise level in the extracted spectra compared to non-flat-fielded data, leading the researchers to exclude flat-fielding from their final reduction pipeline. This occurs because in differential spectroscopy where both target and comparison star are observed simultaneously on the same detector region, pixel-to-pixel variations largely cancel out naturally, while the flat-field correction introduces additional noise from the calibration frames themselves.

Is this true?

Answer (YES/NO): YES